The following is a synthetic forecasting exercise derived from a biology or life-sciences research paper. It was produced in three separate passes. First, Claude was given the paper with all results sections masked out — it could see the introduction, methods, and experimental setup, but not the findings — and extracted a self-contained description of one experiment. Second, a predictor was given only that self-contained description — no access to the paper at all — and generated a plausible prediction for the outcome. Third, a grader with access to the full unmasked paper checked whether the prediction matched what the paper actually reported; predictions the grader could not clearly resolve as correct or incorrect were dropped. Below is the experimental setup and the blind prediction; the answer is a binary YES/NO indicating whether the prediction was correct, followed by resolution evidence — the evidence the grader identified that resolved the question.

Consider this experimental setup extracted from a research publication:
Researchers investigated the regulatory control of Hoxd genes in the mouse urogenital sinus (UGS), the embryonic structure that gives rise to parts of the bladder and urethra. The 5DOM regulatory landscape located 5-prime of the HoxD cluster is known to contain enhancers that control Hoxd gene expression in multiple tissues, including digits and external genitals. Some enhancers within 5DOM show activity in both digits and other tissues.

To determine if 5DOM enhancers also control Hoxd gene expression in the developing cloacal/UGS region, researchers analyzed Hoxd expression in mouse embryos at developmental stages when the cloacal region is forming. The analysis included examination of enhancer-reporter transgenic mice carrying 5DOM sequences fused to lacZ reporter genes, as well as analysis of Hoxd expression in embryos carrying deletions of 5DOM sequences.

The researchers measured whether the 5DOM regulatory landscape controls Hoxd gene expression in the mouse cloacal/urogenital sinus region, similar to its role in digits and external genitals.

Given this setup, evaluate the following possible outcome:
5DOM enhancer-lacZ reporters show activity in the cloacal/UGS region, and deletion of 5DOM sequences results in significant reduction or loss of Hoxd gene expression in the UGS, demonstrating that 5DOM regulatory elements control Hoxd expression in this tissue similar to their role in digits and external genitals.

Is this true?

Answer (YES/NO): YES